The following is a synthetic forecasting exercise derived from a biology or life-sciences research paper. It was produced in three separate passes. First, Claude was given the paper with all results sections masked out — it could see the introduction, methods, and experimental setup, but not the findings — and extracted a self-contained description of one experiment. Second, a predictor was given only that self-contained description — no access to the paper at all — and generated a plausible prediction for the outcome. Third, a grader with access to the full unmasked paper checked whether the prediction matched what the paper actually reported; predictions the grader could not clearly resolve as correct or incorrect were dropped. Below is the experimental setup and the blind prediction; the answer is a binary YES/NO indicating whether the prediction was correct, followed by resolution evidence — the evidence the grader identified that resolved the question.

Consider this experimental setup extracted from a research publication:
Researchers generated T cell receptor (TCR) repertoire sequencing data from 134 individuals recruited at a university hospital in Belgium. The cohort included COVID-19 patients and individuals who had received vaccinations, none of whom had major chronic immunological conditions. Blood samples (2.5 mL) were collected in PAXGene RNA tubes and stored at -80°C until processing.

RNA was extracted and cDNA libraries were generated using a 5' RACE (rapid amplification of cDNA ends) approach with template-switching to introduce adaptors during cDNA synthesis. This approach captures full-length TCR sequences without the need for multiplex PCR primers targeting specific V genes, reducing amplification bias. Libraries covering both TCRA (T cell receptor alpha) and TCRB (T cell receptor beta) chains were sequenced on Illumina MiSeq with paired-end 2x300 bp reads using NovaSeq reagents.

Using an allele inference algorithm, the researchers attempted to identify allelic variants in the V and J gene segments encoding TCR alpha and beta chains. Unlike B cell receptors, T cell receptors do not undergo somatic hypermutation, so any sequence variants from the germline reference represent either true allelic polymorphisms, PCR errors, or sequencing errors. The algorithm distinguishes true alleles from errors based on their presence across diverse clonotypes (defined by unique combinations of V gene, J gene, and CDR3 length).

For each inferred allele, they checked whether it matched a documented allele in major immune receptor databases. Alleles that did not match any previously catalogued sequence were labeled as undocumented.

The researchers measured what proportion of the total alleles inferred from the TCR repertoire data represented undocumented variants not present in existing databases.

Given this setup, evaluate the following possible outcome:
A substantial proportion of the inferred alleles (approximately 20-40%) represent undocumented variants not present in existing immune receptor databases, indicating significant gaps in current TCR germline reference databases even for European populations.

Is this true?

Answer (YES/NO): YES